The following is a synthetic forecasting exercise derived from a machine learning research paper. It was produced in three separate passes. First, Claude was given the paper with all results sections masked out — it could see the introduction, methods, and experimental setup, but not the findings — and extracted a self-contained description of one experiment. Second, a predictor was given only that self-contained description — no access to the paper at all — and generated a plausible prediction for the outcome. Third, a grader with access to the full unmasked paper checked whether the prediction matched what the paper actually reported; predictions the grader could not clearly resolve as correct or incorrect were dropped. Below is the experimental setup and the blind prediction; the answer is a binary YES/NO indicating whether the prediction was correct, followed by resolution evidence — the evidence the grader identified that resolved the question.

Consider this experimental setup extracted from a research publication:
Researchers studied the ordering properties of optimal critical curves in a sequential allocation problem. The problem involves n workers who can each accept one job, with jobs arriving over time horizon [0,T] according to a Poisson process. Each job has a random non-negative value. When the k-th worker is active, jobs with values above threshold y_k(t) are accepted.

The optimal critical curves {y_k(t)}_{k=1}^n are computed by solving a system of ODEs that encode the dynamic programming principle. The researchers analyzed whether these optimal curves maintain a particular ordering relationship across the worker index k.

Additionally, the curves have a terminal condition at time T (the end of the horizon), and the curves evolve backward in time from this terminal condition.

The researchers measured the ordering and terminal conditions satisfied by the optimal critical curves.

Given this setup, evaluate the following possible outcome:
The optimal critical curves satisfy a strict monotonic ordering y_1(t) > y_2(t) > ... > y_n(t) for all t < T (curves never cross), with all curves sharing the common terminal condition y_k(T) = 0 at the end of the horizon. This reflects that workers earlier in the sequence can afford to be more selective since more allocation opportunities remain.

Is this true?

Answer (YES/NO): NO